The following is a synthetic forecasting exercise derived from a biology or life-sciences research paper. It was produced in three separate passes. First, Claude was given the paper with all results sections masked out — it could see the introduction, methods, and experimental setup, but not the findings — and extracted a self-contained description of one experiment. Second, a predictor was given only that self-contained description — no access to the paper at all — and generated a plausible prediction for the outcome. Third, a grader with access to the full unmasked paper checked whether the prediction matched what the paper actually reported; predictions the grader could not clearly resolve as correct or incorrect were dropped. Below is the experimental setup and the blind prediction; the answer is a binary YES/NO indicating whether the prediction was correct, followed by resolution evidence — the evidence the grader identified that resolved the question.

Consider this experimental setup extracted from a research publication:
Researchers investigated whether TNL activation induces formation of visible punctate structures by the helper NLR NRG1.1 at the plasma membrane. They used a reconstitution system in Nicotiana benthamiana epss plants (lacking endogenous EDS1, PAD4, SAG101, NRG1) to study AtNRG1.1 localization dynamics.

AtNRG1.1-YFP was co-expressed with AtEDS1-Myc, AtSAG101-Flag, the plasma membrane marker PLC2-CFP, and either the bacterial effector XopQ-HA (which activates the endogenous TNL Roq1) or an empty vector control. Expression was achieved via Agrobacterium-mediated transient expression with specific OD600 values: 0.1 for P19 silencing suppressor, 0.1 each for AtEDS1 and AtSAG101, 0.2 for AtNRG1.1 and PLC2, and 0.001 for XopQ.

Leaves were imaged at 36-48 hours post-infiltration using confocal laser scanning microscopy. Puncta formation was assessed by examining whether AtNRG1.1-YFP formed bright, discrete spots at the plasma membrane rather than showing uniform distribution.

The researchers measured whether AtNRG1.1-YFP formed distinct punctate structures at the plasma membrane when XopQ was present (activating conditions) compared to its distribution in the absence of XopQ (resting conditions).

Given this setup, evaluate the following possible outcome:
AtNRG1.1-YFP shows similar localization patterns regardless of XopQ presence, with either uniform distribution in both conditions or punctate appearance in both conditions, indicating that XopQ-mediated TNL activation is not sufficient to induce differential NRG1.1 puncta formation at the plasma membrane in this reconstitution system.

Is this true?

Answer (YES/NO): NO